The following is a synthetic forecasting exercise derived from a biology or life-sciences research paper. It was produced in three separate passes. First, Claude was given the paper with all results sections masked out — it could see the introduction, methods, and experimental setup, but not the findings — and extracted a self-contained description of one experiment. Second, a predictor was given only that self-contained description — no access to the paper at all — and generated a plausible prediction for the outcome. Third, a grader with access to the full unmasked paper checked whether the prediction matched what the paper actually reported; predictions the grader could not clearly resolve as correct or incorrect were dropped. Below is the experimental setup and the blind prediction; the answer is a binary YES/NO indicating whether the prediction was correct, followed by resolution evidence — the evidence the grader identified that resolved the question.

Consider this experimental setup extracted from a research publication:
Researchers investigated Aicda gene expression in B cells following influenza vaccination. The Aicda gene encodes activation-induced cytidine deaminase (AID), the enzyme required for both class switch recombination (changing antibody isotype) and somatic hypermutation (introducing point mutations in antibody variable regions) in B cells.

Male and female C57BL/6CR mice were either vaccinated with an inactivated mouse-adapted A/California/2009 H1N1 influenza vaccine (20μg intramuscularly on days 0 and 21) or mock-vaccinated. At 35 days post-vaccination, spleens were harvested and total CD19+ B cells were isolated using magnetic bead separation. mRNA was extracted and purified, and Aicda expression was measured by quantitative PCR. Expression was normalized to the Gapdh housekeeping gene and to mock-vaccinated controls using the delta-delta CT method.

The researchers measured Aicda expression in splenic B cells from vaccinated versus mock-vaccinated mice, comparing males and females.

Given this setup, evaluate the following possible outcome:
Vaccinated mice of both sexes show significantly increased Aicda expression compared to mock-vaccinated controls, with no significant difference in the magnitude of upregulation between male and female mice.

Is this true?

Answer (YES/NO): NO